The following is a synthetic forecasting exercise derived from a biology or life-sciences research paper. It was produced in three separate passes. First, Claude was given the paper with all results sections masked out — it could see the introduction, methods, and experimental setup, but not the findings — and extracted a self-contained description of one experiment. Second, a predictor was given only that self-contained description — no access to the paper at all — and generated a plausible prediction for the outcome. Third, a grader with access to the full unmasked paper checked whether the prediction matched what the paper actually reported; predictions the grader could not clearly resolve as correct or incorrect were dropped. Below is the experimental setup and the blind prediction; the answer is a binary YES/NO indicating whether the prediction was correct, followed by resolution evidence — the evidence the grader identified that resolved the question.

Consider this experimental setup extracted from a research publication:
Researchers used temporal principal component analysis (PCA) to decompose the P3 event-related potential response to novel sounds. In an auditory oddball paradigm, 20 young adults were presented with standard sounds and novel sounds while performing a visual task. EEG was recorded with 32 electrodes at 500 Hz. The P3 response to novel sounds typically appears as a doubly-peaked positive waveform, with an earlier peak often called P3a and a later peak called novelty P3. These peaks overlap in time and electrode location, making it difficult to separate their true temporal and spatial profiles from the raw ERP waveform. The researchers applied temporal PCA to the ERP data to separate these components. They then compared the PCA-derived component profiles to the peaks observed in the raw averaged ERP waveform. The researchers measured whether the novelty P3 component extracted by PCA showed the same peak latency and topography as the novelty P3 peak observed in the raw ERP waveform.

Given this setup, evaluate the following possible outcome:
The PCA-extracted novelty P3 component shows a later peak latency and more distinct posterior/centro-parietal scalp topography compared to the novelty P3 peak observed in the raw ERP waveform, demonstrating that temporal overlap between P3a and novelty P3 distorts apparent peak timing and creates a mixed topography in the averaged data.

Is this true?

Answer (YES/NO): NO